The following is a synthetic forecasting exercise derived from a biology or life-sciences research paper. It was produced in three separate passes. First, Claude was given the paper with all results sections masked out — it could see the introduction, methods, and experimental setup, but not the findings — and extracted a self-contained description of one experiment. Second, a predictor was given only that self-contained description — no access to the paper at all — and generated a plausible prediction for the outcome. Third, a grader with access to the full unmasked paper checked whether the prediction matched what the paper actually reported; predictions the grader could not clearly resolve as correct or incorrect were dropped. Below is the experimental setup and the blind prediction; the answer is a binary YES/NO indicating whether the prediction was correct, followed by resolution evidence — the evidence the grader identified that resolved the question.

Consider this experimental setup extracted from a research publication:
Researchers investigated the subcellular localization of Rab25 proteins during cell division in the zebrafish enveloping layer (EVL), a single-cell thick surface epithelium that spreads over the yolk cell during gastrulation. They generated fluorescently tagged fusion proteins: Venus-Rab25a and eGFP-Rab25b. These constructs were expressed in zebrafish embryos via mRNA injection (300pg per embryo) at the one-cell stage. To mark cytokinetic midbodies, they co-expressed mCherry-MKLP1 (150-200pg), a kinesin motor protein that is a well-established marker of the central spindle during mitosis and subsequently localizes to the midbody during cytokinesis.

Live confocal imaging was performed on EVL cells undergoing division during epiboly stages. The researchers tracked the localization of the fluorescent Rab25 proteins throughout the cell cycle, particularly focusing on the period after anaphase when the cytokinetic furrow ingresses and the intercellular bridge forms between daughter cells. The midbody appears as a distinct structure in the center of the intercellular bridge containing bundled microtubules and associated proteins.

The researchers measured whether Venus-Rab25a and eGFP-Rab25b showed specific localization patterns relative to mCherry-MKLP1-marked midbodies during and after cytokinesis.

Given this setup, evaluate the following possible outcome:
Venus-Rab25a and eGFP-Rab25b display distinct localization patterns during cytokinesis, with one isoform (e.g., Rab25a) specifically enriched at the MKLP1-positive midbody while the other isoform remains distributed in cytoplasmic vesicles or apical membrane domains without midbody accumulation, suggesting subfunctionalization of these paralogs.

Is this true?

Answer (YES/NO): NO